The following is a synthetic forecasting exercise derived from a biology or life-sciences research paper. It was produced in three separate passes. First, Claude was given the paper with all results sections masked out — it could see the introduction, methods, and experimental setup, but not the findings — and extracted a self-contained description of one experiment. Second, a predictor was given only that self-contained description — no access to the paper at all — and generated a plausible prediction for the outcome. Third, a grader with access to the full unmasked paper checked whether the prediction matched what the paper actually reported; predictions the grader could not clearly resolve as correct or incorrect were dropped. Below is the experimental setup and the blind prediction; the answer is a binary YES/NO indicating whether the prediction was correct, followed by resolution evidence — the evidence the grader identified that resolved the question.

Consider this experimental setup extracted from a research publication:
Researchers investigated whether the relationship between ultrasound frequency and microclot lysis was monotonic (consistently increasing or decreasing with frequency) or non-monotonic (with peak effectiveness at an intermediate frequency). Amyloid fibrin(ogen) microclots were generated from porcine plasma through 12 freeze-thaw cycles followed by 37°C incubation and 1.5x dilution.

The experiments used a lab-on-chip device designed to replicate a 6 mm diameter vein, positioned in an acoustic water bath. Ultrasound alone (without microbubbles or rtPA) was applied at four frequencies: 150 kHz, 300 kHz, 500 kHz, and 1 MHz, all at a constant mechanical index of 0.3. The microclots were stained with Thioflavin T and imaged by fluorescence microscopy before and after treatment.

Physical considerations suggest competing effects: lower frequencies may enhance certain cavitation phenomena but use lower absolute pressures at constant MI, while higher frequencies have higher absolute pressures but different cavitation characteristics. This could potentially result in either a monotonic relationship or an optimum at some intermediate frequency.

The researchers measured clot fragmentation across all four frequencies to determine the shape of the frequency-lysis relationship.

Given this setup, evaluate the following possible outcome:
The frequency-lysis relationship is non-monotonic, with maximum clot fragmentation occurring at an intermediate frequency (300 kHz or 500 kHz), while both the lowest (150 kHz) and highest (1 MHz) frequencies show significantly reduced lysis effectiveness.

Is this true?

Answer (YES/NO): NO